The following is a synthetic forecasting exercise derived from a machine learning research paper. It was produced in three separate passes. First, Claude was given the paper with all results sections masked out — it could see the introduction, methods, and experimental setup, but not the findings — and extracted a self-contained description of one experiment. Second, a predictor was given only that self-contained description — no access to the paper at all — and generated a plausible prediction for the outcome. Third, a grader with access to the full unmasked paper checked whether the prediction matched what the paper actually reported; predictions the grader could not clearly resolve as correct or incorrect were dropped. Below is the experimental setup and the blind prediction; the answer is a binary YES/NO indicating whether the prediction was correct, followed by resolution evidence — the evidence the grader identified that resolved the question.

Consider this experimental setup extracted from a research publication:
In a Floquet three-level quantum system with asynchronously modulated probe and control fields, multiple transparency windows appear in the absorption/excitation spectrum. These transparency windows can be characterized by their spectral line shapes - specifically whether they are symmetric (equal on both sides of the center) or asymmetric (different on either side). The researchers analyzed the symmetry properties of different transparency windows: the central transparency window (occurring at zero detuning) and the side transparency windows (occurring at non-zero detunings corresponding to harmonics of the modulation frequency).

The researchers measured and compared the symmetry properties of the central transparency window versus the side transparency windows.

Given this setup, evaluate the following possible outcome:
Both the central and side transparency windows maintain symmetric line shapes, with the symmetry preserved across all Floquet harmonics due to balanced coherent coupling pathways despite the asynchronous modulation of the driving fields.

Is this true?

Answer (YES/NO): NO